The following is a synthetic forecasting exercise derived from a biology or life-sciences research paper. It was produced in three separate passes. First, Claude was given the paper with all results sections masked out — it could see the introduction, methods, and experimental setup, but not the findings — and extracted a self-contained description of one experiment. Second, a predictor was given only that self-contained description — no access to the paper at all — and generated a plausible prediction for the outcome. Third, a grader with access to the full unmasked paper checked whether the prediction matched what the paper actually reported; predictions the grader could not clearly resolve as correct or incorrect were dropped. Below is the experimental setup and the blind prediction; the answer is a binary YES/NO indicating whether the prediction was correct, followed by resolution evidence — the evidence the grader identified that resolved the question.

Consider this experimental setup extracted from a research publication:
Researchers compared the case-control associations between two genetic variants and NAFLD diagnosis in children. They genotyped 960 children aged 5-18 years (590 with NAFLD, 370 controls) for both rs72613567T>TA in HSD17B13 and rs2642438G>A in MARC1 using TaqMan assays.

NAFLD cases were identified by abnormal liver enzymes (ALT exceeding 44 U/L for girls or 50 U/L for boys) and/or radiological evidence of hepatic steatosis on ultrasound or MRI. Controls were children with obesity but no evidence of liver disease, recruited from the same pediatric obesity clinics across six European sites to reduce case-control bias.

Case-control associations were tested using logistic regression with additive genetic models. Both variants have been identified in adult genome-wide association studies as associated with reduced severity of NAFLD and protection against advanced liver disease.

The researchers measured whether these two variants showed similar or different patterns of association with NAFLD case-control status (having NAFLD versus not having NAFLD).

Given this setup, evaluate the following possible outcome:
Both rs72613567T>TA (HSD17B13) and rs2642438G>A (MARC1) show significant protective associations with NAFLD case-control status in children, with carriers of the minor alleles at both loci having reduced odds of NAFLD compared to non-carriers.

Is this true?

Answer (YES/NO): NO